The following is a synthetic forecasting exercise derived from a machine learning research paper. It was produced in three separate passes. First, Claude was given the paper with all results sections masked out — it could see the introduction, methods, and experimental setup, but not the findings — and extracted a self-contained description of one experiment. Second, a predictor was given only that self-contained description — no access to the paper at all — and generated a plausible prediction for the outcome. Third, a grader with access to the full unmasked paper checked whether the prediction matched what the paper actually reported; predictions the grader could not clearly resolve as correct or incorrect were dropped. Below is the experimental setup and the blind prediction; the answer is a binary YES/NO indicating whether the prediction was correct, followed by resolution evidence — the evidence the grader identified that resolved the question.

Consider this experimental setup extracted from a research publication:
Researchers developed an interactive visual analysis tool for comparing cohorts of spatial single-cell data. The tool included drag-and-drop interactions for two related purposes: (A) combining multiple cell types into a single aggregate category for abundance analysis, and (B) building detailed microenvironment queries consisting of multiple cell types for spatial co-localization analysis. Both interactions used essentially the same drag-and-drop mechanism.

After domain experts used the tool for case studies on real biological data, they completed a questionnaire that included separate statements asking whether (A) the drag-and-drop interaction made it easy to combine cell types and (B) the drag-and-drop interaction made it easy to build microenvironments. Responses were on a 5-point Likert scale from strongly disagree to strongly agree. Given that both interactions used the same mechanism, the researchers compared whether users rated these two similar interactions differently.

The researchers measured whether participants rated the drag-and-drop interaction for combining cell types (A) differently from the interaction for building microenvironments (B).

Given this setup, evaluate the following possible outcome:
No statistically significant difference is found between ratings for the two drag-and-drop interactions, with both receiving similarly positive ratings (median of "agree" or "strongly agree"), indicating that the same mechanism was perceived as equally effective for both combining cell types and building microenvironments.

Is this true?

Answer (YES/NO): NO